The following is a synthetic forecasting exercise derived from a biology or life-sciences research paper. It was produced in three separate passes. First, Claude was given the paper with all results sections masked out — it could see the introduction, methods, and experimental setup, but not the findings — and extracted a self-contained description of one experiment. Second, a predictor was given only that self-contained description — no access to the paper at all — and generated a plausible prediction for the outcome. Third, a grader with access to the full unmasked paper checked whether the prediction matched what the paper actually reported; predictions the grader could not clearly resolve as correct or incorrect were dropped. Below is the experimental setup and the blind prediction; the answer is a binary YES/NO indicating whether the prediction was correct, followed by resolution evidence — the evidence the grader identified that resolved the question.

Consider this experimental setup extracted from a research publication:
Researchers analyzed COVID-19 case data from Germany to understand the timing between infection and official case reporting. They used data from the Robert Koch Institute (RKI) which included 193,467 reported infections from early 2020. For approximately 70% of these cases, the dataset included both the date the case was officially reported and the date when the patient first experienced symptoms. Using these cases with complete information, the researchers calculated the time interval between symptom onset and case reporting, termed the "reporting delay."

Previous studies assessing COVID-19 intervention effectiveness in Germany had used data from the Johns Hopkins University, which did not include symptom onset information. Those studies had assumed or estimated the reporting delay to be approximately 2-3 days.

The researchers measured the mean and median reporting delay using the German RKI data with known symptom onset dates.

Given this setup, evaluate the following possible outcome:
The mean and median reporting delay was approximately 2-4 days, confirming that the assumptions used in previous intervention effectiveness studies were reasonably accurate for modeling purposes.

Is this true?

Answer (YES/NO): NO